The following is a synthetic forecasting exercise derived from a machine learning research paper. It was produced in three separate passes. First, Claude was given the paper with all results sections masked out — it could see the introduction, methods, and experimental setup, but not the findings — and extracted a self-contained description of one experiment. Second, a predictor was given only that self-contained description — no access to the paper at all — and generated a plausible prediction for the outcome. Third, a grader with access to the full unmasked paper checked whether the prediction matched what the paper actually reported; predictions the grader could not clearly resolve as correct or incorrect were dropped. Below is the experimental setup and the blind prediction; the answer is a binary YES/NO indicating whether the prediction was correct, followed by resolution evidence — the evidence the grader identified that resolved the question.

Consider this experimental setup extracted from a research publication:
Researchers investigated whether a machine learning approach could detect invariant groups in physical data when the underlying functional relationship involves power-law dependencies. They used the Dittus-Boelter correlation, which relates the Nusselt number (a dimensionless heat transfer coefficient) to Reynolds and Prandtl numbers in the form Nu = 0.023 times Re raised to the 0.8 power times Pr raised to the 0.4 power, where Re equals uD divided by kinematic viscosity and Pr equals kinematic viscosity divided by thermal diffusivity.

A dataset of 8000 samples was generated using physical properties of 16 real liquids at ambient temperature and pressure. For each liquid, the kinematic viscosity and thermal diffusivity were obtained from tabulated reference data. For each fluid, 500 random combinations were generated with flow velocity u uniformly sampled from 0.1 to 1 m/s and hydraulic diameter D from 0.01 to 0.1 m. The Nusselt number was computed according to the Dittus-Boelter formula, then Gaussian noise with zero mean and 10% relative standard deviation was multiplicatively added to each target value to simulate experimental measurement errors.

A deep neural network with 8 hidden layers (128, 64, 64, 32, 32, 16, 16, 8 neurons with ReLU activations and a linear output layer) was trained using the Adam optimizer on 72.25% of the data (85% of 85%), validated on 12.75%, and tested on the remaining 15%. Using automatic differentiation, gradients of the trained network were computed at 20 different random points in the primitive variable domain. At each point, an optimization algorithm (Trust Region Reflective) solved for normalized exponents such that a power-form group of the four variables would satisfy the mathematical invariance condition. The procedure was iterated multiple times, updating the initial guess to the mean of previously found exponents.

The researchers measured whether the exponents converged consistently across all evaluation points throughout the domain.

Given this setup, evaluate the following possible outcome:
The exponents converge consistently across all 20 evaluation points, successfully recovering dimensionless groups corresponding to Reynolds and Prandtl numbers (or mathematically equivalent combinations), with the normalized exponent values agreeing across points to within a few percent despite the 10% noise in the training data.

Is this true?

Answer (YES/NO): NO